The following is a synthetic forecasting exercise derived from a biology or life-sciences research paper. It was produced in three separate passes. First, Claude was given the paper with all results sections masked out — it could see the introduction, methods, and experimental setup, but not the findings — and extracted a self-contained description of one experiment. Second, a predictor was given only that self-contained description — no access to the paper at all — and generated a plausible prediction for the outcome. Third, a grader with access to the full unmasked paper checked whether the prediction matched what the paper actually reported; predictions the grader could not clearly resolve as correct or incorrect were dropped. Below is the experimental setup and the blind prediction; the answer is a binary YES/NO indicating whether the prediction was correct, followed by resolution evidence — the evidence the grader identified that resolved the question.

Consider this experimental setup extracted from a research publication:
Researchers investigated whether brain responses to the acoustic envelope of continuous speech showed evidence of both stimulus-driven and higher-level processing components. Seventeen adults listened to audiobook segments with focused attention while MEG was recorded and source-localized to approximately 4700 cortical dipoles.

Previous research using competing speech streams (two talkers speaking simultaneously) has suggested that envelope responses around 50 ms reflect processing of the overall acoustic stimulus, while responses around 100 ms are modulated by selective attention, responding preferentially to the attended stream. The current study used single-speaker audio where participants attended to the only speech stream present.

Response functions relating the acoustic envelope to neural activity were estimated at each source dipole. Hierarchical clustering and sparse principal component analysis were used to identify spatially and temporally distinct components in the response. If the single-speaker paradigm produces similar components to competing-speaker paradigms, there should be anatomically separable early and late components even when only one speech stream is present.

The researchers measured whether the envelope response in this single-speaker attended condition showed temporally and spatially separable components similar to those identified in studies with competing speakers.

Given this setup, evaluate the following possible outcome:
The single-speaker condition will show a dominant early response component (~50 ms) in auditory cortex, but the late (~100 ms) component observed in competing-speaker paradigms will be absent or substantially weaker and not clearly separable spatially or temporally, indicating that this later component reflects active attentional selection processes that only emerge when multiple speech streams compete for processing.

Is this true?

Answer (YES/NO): NO